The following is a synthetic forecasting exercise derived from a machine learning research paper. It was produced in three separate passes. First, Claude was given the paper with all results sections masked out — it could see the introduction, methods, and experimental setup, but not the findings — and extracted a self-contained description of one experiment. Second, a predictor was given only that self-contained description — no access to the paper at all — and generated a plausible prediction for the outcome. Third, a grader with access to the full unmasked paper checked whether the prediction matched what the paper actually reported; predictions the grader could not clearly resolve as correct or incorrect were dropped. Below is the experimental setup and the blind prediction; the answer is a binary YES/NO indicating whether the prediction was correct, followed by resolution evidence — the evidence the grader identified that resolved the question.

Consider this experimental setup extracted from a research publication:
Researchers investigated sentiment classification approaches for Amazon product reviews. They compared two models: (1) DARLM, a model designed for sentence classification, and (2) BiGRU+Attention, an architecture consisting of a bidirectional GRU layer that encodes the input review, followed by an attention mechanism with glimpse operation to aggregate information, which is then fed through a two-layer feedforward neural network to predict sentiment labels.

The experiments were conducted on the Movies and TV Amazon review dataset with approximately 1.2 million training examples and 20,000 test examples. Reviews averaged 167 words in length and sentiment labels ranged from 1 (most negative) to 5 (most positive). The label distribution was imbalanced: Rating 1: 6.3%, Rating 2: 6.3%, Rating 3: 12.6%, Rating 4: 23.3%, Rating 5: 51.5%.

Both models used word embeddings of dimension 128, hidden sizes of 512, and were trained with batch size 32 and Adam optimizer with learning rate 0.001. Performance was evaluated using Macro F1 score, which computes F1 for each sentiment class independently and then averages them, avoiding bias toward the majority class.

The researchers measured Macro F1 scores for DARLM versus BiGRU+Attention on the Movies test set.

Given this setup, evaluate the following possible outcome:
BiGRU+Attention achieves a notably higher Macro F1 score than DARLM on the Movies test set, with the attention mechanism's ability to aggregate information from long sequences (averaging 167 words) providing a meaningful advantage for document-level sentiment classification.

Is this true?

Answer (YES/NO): YES